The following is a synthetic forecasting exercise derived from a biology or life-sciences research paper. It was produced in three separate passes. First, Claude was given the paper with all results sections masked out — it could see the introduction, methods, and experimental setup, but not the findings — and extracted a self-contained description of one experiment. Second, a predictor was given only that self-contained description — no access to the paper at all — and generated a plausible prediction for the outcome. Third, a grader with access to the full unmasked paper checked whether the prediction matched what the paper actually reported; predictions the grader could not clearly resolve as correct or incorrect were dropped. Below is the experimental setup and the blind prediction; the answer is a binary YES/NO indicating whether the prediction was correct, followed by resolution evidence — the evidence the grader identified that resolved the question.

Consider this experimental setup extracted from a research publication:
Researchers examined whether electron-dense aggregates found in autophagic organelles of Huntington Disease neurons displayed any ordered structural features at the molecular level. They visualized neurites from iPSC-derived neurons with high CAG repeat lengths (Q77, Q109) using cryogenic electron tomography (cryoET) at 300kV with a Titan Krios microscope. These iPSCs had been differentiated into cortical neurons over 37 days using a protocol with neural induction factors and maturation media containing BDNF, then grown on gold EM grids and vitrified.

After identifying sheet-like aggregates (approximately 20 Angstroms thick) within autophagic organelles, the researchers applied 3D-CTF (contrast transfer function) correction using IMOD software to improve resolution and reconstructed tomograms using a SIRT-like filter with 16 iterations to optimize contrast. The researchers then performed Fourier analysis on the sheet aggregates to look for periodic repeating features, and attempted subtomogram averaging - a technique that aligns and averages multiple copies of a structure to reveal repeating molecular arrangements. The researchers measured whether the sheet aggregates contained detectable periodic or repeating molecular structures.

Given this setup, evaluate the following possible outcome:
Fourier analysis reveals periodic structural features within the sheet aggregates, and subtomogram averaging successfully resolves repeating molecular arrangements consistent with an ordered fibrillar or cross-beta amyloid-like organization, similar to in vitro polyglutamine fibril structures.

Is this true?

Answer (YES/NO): NO